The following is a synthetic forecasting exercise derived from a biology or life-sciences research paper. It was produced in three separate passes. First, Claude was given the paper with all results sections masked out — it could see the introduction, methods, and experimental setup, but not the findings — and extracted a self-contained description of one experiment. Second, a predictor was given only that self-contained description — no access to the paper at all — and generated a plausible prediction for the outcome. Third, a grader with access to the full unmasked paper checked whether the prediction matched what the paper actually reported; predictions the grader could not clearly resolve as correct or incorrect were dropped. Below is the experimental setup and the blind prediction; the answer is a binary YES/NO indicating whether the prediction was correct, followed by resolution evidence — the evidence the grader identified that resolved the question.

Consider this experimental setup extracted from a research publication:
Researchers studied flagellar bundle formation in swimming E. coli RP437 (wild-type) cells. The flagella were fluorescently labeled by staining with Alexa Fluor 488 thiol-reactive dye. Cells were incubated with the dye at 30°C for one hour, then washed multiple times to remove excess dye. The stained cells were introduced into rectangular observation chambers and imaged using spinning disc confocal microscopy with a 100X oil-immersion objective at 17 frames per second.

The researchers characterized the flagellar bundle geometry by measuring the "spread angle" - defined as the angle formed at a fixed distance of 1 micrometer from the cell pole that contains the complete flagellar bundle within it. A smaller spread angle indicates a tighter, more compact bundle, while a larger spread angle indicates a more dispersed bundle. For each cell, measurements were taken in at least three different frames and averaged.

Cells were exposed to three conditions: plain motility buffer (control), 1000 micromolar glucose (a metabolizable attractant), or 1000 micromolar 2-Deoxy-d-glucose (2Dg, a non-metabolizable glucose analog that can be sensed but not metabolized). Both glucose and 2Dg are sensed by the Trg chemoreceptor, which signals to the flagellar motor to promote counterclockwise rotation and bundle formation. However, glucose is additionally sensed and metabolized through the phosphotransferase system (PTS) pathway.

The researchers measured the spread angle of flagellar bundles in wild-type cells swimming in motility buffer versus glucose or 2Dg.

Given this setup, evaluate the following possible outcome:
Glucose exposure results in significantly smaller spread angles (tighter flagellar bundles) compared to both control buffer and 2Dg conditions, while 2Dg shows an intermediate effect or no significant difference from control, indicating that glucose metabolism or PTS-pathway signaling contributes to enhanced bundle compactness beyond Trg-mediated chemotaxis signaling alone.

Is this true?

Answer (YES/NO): YES